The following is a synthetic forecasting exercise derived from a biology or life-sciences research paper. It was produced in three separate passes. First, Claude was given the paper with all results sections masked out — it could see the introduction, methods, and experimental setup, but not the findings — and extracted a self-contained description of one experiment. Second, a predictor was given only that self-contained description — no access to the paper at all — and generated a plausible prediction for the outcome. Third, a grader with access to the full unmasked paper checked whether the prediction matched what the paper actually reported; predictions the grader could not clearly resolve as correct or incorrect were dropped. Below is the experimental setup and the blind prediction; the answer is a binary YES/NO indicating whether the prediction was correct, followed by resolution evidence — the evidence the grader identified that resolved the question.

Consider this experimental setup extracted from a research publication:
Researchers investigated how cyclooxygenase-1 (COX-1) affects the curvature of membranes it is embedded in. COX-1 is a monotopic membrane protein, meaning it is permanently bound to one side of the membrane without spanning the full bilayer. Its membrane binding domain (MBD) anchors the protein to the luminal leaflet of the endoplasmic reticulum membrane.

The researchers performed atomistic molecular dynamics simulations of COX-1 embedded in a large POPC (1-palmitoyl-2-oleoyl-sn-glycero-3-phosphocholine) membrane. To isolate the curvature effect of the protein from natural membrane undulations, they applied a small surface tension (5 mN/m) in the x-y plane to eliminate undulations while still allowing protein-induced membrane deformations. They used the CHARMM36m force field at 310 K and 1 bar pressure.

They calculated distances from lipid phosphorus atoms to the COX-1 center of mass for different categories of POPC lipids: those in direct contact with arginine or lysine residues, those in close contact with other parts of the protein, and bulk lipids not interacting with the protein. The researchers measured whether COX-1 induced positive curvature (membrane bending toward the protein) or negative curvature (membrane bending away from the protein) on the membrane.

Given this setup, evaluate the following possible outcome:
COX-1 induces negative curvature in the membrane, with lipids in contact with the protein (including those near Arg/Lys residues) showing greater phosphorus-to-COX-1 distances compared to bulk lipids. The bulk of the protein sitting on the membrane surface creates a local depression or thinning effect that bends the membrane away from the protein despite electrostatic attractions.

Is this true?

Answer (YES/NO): NO